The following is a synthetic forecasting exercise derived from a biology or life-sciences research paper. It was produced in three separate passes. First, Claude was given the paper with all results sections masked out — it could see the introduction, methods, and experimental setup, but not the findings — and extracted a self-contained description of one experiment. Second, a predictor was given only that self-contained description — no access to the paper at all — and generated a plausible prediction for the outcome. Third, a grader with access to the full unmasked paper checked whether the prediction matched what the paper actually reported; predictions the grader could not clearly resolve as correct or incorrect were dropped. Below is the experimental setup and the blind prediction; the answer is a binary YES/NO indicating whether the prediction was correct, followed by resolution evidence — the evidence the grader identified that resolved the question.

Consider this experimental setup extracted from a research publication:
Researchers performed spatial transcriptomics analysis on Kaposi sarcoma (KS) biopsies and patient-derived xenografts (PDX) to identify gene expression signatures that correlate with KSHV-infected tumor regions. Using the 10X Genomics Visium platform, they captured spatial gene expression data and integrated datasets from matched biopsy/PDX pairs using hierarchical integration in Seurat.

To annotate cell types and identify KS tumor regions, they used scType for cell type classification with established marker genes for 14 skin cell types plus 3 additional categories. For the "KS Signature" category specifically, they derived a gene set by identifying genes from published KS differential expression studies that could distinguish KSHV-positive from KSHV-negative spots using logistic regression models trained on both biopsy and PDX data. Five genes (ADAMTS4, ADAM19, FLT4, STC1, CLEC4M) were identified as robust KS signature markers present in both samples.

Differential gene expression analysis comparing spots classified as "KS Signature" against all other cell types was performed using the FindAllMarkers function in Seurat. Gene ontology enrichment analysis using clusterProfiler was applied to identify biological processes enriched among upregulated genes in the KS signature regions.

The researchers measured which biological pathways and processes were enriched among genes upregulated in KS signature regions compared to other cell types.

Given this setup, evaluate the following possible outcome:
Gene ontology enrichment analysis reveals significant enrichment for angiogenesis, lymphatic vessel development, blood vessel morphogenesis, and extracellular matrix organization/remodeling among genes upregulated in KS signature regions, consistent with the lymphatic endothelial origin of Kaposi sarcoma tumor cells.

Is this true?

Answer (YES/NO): YES